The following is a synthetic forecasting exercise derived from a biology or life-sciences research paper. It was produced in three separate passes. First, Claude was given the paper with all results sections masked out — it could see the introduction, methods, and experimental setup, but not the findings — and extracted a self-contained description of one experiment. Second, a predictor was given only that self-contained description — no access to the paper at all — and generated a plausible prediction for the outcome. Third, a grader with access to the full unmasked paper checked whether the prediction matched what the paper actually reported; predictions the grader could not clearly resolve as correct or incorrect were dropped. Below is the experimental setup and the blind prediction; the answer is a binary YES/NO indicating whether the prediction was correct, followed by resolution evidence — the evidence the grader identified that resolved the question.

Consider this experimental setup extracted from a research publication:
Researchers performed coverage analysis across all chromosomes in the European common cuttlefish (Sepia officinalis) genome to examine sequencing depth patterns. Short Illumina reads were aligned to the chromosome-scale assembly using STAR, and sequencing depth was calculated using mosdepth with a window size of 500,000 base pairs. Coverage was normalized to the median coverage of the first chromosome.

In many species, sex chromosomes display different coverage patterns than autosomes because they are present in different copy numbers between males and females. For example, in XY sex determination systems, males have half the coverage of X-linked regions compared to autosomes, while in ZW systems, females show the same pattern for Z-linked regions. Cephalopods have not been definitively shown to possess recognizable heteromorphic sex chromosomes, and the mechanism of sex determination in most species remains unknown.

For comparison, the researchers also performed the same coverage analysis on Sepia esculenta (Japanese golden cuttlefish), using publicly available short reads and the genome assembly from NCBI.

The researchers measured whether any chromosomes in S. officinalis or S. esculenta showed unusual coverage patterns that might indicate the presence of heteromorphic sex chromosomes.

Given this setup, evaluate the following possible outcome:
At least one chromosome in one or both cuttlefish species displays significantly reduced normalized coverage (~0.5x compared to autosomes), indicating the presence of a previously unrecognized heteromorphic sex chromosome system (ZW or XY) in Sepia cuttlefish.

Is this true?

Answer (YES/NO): NO